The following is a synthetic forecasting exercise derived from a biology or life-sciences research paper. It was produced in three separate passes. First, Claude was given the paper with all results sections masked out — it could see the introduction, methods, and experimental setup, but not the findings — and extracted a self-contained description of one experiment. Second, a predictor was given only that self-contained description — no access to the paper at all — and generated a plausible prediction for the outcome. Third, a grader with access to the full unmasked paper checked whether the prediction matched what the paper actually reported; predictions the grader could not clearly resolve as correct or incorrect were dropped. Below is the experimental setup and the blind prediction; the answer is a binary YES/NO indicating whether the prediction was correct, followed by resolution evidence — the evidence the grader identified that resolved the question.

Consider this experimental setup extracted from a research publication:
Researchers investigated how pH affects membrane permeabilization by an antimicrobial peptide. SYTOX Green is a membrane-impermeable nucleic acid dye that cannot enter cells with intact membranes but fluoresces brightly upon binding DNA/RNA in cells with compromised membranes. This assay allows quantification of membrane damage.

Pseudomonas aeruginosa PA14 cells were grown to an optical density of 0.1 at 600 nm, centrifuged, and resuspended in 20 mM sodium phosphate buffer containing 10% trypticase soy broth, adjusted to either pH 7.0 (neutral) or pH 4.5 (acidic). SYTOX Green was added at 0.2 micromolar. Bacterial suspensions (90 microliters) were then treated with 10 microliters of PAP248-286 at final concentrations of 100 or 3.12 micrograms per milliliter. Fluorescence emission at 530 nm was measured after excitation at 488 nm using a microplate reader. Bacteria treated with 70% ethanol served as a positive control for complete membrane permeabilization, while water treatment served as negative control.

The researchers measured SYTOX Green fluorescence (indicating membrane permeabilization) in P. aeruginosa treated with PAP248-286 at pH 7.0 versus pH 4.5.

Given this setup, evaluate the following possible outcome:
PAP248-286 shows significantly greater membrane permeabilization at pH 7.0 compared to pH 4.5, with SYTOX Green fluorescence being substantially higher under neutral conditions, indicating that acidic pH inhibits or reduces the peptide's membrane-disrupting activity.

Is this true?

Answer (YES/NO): NO